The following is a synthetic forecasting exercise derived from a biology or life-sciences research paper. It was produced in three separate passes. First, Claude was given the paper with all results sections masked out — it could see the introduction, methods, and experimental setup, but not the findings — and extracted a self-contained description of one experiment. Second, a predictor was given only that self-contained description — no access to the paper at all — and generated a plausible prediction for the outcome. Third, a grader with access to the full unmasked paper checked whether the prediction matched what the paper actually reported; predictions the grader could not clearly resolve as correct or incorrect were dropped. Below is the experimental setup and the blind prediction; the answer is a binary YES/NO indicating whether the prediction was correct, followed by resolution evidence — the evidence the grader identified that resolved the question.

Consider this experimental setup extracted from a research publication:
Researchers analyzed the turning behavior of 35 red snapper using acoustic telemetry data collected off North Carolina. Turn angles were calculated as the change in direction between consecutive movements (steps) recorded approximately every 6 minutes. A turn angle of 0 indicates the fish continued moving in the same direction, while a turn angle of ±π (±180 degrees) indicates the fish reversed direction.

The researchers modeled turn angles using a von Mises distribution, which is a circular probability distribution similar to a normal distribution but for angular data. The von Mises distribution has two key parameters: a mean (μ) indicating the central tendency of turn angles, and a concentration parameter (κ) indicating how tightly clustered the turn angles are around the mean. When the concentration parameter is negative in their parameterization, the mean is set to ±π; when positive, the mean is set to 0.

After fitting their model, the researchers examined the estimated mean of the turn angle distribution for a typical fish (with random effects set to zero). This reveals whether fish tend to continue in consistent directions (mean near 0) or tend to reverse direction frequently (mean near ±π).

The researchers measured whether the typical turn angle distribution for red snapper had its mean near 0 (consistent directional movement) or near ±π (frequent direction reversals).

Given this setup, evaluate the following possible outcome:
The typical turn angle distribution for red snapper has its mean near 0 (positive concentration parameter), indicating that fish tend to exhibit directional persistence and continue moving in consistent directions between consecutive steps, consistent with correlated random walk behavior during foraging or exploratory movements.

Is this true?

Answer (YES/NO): NO